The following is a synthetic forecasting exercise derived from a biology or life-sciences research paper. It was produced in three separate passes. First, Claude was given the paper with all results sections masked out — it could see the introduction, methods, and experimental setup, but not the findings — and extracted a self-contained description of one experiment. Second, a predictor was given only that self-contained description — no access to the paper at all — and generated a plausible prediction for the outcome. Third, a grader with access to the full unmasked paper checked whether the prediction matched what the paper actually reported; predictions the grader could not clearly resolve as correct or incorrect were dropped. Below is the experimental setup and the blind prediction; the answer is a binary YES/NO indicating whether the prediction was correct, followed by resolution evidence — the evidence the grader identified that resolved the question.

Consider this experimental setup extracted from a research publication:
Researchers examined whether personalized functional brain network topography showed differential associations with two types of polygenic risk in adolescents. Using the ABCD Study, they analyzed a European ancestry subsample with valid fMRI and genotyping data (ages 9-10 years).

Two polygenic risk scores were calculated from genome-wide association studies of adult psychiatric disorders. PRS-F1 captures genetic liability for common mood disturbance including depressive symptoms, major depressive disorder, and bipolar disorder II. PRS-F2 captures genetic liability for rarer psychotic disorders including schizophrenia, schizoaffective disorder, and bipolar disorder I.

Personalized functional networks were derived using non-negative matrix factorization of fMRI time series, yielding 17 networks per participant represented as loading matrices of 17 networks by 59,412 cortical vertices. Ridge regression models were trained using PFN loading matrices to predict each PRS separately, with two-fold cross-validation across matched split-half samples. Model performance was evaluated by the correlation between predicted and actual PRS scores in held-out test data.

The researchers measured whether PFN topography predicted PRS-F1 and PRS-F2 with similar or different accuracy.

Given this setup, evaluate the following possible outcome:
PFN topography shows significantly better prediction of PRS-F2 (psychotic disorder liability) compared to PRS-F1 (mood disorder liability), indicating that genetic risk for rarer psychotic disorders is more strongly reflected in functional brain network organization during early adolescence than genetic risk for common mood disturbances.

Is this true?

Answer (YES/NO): NO